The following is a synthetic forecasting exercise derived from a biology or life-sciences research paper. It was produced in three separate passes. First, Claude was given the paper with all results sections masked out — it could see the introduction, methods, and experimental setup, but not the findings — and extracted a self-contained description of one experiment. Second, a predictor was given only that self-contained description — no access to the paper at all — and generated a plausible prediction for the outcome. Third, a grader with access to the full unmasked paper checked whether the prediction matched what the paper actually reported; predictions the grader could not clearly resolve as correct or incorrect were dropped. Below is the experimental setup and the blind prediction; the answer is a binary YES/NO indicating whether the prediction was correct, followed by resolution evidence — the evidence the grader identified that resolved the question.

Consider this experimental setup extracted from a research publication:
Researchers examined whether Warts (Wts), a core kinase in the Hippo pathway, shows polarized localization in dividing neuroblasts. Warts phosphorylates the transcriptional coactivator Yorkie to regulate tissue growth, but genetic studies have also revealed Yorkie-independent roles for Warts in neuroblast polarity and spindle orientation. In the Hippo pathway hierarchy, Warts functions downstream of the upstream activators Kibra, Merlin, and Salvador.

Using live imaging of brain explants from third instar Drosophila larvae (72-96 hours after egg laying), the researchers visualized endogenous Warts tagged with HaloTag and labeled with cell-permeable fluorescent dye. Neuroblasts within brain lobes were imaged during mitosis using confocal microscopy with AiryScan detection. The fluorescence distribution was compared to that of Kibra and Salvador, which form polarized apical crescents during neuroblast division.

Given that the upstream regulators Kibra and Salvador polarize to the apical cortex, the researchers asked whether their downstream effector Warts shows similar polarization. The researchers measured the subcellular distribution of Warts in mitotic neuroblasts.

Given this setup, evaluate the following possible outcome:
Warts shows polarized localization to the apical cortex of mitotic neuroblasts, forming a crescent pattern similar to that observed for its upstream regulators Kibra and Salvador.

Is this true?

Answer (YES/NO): NO